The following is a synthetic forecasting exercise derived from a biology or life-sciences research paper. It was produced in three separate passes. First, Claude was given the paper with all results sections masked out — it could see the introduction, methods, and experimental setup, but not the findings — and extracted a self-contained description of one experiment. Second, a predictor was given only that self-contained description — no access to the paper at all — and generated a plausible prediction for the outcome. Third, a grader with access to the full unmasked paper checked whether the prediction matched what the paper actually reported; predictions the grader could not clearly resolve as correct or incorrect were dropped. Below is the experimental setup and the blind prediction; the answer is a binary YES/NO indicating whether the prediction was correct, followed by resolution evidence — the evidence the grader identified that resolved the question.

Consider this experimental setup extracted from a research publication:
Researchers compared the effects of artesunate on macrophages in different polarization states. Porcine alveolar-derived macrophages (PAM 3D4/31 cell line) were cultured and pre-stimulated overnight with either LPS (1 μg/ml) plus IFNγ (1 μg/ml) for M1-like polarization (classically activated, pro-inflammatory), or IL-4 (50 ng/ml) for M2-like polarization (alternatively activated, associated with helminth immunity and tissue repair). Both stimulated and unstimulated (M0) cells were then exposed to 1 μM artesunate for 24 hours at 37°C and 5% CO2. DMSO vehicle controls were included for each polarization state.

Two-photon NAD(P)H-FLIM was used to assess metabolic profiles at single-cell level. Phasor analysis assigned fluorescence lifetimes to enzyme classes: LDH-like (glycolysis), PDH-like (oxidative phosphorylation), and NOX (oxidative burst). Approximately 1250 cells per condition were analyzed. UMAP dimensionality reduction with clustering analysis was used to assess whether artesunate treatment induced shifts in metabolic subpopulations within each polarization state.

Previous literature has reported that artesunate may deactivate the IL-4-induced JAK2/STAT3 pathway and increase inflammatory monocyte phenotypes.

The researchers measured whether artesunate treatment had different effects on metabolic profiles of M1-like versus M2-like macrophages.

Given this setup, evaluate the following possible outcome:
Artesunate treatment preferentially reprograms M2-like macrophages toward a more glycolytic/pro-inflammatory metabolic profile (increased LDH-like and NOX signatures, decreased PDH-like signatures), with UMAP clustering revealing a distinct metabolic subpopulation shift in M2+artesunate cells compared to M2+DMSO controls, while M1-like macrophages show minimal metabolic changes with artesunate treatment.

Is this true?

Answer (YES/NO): NO